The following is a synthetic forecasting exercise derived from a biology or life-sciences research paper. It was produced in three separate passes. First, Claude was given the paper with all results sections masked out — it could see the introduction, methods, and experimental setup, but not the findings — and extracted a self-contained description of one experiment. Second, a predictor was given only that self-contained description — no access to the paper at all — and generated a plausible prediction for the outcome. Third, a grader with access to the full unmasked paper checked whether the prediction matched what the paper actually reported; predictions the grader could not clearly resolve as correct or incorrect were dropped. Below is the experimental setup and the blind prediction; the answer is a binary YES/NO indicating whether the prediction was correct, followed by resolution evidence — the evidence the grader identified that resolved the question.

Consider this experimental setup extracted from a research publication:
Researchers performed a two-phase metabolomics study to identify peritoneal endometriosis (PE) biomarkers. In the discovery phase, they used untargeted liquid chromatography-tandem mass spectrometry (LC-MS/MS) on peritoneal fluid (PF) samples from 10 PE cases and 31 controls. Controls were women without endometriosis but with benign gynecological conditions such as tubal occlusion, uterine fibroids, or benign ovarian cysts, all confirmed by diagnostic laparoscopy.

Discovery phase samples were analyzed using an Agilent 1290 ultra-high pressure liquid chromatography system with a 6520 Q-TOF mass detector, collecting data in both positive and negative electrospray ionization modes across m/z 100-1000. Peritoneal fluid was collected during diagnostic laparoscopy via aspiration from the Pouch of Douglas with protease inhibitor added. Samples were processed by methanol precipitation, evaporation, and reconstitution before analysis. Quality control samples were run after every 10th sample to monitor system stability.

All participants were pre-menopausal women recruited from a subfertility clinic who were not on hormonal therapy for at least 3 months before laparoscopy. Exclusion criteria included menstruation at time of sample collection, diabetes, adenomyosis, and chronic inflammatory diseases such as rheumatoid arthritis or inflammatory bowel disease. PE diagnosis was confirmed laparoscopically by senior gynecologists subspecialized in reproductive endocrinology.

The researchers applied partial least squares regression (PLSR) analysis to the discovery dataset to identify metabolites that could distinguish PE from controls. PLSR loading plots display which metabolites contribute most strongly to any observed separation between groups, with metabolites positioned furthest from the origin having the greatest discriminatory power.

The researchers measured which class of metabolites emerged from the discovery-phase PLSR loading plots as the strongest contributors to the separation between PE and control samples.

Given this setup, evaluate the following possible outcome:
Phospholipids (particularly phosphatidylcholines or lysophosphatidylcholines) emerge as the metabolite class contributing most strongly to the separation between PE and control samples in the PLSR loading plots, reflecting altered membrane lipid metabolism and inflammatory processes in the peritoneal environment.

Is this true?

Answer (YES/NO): YES